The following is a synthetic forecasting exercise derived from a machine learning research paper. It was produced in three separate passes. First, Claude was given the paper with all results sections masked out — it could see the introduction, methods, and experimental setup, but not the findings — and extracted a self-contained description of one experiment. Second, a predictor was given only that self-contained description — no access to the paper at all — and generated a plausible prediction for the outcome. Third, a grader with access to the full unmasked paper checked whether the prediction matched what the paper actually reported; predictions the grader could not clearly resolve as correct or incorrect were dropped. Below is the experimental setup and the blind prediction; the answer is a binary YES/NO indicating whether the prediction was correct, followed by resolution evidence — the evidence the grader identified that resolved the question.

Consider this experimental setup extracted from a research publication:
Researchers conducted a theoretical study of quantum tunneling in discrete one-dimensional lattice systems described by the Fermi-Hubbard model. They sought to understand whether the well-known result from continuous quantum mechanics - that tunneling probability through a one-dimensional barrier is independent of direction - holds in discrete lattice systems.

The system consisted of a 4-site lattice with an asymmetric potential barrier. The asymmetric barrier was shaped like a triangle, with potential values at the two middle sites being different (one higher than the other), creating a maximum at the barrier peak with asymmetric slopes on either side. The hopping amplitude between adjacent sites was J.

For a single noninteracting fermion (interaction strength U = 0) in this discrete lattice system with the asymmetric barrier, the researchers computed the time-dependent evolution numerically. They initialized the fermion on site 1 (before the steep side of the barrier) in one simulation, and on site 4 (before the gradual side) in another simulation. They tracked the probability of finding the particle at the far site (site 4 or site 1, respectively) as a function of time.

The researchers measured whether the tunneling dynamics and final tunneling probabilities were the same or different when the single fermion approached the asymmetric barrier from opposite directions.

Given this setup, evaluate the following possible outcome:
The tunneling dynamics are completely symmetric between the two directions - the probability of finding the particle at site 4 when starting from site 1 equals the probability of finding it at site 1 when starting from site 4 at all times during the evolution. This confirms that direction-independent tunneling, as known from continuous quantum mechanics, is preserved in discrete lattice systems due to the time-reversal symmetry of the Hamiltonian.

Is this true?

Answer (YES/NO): YES